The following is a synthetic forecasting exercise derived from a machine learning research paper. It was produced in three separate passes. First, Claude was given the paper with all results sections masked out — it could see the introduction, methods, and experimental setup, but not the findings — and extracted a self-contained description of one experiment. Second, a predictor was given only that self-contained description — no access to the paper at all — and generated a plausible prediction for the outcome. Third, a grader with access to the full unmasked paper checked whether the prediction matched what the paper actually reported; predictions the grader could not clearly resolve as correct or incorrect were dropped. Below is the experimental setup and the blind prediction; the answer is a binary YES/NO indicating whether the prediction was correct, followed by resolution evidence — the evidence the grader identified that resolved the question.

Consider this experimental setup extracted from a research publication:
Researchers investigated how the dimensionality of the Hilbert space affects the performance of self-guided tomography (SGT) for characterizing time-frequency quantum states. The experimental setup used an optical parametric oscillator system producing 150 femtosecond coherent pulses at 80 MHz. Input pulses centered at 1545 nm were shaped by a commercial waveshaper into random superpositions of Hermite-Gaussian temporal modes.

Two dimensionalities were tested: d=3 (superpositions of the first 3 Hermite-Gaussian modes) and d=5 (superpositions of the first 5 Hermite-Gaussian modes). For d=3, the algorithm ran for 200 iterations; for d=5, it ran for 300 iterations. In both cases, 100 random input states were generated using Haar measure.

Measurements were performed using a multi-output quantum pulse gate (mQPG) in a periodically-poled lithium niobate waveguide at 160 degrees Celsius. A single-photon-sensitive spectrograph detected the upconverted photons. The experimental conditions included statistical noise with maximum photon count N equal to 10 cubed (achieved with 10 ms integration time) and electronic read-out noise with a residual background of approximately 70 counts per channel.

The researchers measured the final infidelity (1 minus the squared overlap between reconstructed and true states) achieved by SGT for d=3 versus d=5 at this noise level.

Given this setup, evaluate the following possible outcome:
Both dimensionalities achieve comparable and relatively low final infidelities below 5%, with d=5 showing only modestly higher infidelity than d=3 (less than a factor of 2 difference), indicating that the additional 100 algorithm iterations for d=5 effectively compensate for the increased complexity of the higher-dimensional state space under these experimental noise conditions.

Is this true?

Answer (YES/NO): YES